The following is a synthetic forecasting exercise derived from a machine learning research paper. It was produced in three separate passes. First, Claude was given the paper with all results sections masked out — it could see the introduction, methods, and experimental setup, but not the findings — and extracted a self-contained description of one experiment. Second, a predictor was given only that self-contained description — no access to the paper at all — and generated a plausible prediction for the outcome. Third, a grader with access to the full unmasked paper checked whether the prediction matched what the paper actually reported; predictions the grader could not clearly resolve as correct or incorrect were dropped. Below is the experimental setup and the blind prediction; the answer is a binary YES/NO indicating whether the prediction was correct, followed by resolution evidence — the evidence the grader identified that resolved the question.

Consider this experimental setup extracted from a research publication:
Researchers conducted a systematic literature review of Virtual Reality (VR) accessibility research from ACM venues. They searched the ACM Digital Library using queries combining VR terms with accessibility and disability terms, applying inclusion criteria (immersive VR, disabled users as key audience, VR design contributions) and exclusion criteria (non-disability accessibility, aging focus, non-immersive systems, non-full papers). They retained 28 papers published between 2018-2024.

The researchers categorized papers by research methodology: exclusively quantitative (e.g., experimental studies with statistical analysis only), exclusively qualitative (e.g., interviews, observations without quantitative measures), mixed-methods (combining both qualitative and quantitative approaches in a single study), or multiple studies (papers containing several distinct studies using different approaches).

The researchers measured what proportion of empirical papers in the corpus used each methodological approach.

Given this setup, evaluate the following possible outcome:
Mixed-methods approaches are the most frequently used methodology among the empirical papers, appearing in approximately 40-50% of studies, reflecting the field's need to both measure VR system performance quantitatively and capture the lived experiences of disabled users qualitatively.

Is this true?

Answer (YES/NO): YES